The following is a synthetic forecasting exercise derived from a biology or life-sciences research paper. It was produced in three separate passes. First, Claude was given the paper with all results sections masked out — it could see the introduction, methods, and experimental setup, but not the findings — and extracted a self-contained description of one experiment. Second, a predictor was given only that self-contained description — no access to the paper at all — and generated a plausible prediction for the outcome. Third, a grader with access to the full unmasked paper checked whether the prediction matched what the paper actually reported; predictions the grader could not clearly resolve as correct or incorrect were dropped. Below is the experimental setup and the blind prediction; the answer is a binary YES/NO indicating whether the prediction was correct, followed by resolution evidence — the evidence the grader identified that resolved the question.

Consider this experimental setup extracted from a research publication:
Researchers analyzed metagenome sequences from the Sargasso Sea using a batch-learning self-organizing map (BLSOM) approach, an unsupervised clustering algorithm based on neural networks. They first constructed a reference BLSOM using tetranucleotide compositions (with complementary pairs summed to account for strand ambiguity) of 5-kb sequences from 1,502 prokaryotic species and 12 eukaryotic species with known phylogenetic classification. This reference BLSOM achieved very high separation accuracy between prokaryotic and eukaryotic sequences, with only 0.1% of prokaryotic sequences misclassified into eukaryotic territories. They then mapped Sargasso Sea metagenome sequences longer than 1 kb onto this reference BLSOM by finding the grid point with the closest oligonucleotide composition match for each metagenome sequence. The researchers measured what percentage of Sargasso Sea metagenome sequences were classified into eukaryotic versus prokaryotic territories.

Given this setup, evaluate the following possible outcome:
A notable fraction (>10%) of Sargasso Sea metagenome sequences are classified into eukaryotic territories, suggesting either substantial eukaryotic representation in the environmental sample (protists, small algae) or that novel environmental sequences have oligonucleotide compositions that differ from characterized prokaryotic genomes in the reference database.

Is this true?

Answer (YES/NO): NO